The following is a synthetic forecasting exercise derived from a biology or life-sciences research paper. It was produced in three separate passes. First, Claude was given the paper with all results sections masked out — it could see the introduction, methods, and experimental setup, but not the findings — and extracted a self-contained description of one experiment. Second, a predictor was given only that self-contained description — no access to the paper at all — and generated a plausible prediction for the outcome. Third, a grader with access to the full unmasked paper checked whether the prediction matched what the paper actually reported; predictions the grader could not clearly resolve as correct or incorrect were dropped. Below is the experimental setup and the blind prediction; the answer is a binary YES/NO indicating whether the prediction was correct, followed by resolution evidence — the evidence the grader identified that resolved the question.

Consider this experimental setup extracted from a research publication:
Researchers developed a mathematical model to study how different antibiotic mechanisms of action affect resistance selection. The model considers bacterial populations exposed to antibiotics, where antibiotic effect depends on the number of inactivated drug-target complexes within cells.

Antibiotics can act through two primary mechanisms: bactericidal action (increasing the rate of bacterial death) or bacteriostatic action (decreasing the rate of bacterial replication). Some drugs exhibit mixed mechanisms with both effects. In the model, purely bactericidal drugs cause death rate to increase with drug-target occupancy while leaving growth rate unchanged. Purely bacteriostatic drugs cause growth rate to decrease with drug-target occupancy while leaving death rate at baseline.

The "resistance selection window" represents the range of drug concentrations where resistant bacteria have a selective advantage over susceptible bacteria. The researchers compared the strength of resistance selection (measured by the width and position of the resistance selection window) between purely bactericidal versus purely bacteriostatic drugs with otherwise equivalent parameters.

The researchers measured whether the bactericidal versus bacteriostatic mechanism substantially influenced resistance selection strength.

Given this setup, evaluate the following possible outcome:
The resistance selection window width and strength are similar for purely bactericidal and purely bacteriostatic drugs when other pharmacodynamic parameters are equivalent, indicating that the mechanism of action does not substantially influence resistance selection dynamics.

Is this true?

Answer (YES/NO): YES